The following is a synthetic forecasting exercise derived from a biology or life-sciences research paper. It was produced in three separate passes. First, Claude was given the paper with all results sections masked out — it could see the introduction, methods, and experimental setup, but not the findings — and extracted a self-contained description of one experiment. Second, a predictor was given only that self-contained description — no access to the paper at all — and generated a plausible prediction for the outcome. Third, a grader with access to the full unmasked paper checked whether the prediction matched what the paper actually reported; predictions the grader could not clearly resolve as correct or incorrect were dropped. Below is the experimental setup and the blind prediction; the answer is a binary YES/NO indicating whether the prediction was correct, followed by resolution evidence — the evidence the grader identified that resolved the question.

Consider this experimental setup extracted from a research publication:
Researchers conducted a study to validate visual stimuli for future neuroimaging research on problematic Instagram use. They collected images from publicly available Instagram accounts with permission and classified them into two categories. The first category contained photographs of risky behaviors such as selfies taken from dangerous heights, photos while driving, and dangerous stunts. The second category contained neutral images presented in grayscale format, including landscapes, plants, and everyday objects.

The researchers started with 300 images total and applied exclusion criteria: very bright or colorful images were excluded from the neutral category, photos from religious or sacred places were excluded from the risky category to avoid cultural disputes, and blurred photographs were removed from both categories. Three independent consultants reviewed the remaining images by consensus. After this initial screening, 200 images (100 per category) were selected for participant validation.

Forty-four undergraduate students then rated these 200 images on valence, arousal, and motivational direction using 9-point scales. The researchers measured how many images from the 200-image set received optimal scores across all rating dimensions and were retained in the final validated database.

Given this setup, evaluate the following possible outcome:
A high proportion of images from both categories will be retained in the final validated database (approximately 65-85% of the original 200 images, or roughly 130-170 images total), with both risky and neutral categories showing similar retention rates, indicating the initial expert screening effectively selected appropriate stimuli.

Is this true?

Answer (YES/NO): NO